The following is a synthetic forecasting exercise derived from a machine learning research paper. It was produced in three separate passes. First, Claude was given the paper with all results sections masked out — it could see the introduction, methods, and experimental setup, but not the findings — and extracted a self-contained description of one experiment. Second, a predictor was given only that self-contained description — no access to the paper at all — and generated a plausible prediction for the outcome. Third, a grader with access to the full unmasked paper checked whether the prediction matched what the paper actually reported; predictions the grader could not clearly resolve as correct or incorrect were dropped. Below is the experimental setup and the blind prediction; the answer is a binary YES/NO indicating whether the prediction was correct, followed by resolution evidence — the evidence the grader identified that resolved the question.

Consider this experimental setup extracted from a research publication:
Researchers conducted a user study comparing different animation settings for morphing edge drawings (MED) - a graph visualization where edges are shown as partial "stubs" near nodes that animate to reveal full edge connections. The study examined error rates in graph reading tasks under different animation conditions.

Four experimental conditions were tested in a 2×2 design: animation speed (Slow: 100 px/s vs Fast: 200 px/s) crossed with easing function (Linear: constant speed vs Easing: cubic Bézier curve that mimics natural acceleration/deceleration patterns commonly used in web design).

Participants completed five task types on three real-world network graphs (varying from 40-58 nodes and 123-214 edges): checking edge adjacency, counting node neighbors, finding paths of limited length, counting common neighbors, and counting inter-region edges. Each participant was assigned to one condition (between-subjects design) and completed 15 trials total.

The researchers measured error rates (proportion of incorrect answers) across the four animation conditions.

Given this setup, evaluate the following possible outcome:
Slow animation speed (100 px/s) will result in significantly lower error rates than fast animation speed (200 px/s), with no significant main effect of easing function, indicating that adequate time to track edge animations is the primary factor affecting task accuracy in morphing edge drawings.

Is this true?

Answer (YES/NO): NO